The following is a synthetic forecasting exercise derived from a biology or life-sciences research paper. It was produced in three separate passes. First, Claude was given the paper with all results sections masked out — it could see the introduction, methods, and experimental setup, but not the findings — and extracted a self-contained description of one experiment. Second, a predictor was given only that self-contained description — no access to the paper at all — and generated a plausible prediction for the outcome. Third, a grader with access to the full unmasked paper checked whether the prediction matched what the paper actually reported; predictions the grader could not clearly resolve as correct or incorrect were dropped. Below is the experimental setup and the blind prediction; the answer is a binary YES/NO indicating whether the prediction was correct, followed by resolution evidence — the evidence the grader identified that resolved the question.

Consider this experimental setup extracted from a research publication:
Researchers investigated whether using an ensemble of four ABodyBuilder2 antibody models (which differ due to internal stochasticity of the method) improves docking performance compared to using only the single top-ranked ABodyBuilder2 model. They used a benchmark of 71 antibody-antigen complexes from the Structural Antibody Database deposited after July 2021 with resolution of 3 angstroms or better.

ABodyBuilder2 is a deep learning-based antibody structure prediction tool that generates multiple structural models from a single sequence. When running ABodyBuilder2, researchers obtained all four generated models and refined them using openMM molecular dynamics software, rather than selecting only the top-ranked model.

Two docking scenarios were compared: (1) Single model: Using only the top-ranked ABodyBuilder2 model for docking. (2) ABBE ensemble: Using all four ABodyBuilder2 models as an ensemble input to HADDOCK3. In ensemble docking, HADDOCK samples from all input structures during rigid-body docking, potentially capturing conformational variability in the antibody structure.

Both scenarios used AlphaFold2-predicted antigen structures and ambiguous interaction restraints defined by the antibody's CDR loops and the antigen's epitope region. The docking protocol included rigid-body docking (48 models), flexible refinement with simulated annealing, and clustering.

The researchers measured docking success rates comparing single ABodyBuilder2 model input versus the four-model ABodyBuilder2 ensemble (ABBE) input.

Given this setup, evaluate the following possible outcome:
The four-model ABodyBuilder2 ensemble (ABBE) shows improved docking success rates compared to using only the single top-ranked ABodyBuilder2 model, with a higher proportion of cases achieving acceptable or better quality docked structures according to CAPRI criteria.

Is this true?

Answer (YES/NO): YES